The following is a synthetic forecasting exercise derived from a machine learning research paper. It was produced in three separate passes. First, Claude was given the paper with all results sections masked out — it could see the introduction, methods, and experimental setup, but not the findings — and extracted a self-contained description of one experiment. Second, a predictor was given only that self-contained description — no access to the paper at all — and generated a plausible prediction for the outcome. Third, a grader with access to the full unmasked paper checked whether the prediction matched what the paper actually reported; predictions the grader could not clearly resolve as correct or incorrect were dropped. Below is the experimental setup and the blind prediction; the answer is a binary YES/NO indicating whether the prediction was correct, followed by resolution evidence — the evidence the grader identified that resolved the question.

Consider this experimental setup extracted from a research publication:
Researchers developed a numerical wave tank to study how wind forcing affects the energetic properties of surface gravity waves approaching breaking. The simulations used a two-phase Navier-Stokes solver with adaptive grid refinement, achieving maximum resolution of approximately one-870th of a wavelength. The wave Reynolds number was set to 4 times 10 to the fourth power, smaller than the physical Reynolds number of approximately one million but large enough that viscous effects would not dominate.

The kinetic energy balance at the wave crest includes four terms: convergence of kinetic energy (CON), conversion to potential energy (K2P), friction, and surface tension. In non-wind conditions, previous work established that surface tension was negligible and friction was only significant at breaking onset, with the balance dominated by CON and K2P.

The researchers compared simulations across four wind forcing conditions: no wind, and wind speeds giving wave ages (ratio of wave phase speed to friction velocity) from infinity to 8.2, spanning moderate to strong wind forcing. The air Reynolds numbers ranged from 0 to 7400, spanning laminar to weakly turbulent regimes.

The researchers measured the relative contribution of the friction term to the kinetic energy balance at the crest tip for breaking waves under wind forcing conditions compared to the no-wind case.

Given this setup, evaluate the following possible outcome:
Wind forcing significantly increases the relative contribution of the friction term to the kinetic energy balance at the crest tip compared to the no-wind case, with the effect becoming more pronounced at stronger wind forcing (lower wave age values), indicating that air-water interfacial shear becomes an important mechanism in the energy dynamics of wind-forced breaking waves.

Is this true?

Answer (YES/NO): NO